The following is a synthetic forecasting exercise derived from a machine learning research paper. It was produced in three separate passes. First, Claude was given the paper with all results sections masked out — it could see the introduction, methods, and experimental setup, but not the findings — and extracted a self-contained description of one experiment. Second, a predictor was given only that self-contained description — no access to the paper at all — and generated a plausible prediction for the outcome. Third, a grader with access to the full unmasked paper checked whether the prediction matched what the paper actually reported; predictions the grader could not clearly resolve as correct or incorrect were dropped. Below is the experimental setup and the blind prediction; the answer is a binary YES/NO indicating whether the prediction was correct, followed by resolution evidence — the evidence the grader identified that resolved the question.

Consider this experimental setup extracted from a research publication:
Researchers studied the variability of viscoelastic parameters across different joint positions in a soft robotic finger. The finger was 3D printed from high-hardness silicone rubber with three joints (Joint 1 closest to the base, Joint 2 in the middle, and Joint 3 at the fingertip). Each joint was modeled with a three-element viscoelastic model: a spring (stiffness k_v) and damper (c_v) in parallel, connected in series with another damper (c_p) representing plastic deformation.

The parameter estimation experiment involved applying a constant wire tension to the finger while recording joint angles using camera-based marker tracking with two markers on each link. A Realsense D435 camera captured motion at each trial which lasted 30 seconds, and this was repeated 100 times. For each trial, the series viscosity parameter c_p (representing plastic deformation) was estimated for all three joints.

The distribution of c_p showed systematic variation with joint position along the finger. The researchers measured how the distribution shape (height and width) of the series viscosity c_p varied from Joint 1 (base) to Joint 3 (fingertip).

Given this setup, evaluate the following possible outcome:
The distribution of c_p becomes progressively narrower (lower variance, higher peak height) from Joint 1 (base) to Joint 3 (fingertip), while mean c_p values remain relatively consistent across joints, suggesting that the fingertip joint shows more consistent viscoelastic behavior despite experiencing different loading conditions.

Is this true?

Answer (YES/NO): NO